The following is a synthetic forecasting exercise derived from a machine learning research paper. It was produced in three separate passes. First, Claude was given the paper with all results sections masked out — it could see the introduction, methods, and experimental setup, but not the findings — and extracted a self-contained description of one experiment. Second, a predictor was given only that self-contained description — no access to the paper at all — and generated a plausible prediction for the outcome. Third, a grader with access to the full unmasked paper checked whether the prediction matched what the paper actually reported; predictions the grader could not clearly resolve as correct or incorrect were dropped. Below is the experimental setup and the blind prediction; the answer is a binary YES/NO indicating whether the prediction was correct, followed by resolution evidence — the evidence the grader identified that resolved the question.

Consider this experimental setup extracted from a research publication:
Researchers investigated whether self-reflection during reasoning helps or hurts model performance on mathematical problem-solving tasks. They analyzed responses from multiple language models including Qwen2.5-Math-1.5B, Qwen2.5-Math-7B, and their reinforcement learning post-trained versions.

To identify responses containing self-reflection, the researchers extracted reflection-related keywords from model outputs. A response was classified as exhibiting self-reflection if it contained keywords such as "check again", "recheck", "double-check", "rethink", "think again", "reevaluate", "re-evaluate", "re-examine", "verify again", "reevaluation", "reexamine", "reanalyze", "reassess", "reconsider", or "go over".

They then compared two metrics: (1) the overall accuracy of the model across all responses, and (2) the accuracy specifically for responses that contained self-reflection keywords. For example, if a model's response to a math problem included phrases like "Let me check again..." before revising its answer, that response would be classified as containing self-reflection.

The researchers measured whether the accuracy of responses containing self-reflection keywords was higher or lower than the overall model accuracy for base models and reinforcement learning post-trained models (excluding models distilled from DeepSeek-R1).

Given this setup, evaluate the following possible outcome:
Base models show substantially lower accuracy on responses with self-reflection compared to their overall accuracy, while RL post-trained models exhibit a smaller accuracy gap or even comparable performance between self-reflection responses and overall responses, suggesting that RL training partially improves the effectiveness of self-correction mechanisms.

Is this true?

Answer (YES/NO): NO